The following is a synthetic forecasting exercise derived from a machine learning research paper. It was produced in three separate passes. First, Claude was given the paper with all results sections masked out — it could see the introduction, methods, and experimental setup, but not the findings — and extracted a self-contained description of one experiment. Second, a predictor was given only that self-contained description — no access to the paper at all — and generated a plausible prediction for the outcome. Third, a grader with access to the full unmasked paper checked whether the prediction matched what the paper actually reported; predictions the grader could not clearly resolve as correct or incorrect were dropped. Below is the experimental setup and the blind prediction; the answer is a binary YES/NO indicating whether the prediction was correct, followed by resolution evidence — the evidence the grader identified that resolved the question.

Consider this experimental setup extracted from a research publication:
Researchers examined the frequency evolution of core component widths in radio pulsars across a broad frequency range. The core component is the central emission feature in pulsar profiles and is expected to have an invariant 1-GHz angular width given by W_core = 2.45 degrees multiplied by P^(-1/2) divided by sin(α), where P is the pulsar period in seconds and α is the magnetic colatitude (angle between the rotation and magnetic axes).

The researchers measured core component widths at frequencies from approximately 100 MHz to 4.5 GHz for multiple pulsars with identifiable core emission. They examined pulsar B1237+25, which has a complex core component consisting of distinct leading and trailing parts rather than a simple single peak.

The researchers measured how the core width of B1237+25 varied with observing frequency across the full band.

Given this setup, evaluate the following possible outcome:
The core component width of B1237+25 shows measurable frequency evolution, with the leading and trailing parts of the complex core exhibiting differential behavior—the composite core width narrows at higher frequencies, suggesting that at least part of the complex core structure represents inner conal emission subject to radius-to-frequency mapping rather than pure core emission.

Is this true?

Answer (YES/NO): NO